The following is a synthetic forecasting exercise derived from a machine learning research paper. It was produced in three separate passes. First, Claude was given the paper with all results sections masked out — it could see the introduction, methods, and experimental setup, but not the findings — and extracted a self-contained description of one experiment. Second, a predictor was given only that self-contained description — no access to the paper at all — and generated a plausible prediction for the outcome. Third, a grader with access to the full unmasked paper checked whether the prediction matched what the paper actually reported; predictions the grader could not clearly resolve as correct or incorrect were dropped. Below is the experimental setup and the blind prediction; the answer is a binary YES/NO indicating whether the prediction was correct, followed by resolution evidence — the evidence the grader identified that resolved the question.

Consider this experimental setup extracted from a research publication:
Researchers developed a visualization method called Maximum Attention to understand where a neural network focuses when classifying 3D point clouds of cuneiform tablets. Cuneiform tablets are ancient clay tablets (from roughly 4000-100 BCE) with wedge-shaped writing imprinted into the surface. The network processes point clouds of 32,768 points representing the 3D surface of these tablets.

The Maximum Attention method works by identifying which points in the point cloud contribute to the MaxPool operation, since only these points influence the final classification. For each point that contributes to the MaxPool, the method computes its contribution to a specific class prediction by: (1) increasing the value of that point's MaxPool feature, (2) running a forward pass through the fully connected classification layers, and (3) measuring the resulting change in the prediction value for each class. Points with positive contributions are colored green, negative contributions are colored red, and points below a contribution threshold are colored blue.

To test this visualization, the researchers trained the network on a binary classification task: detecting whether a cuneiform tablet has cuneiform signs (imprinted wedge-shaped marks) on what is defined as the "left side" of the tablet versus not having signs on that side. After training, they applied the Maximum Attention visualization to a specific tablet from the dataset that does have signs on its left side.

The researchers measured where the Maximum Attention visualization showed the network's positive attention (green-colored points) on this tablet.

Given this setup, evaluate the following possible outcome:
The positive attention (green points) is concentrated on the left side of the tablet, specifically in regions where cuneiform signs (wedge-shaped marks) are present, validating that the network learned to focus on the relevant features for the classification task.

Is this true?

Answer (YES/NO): YES